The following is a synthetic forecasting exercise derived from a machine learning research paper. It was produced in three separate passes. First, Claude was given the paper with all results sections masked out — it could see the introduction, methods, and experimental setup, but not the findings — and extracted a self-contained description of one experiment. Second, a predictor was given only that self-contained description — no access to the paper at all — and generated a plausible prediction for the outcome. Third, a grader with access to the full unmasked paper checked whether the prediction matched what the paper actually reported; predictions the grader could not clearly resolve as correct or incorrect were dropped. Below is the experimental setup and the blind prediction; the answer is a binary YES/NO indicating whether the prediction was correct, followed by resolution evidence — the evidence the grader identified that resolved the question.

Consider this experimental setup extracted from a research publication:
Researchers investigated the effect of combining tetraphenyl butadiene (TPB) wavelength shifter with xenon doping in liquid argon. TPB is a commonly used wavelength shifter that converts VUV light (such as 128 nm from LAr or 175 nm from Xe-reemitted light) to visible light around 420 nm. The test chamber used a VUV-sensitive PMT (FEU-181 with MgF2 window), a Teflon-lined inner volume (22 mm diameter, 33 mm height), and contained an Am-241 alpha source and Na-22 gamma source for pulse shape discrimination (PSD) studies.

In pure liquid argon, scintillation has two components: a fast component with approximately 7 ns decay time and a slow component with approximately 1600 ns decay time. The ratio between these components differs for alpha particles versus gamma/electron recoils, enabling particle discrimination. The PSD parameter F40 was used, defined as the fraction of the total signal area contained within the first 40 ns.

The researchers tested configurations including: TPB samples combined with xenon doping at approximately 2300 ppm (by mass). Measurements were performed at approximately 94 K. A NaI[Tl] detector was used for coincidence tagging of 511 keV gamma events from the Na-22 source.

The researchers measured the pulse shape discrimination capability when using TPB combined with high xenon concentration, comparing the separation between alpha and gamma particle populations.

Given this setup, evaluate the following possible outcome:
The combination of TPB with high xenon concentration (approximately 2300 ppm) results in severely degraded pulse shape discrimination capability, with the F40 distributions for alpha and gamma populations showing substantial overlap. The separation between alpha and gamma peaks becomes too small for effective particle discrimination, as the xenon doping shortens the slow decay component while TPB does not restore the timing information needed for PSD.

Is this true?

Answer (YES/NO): NO